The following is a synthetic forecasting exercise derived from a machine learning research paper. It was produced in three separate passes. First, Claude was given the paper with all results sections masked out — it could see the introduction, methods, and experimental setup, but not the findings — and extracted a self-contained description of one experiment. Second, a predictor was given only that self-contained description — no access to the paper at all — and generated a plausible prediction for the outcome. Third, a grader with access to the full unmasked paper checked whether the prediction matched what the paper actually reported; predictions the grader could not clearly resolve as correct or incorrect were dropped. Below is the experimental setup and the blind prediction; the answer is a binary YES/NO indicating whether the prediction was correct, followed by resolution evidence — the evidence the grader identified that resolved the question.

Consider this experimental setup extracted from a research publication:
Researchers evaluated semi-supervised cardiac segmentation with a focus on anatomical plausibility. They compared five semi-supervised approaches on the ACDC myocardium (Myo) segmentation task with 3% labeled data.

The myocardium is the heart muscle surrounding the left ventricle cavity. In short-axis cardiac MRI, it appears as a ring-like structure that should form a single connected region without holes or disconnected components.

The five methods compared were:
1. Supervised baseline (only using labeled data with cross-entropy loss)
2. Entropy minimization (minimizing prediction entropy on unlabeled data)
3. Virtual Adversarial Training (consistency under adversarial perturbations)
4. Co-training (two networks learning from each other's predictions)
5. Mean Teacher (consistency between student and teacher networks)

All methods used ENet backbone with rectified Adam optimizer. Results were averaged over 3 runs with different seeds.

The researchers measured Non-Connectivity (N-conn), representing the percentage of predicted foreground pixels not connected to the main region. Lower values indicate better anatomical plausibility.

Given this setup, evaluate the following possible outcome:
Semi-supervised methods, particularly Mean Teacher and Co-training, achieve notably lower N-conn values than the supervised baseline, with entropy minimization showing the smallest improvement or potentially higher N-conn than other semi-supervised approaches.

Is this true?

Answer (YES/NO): NO